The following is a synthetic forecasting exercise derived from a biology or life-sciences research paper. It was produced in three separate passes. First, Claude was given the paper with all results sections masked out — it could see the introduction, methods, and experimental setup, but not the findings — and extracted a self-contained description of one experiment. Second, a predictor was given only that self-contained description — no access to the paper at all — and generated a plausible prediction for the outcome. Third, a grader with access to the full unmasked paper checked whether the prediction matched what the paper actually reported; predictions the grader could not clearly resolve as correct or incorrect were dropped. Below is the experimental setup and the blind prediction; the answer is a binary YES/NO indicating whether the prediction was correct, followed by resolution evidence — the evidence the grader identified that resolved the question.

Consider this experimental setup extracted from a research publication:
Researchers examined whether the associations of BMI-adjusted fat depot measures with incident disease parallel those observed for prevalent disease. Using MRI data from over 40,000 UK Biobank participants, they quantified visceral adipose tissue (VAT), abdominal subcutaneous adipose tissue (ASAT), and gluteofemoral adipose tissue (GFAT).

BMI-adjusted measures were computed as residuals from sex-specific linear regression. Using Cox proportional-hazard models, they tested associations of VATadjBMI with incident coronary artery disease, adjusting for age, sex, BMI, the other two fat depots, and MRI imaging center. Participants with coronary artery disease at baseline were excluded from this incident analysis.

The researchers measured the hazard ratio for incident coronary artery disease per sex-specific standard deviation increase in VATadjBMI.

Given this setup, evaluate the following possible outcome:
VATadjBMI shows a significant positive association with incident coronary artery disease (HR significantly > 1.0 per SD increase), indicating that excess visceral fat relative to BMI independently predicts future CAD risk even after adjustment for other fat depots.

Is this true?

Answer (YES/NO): YES